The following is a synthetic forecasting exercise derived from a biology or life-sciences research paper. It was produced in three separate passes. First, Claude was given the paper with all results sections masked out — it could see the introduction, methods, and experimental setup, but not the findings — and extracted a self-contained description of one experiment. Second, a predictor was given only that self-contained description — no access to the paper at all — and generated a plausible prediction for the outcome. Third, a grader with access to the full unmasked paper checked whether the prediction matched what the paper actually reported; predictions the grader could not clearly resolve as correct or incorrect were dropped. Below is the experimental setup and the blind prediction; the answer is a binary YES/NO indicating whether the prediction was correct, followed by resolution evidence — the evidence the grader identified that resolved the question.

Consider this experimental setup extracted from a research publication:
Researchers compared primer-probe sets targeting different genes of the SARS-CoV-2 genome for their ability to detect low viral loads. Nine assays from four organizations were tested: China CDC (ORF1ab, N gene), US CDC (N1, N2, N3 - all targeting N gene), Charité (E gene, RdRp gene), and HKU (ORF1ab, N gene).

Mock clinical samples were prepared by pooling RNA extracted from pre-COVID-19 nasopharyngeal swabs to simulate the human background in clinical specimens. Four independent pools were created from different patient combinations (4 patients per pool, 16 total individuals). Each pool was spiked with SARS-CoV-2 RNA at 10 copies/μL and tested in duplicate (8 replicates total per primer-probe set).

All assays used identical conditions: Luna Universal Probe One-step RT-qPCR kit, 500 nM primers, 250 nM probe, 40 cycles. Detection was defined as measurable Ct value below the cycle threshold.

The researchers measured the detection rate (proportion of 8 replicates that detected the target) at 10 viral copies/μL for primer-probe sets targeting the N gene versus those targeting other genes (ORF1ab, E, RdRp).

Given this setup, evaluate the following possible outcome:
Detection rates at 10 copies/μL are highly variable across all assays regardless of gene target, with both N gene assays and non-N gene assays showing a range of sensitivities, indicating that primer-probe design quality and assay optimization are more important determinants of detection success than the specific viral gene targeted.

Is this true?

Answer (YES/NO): NO